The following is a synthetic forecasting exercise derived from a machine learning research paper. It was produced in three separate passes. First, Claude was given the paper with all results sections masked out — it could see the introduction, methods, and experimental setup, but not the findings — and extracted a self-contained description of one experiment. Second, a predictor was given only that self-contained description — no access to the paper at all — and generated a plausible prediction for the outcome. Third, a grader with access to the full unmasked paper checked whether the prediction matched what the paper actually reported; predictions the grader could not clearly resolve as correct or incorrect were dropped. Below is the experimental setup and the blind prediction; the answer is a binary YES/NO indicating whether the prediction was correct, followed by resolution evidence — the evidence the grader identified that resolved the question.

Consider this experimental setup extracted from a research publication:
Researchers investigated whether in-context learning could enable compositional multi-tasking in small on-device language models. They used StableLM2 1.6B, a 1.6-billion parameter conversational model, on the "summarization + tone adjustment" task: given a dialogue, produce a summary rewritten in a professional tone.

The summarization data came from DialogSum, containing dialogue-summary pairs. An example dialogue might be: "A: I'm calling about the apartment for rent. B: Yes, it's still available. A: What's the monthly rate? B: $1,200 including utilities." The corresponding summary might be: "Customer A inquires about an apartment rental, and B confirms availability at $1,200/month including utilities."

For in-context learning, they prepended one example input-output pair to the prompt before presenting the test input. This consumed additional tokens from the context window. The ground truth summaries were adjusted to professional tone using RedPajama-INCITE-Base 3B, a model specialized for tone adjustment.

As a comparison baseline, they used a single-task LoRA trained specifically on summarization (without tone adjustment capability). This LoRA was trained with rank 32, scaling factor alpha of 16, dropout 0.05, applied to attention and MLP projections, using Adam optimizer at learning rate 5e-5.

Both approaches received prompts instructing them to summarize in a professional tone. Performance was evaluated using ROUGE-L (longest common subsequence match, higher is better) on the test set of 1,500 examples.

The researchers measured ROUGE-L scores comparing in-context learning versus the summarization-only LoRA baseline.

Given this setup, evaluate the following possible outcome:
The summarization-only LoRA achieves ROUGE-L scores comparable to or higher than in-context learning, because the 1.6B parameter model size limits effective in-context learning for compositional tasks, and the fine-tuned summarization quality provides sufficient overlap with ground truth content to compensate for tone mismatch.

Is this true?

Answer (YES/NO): YES